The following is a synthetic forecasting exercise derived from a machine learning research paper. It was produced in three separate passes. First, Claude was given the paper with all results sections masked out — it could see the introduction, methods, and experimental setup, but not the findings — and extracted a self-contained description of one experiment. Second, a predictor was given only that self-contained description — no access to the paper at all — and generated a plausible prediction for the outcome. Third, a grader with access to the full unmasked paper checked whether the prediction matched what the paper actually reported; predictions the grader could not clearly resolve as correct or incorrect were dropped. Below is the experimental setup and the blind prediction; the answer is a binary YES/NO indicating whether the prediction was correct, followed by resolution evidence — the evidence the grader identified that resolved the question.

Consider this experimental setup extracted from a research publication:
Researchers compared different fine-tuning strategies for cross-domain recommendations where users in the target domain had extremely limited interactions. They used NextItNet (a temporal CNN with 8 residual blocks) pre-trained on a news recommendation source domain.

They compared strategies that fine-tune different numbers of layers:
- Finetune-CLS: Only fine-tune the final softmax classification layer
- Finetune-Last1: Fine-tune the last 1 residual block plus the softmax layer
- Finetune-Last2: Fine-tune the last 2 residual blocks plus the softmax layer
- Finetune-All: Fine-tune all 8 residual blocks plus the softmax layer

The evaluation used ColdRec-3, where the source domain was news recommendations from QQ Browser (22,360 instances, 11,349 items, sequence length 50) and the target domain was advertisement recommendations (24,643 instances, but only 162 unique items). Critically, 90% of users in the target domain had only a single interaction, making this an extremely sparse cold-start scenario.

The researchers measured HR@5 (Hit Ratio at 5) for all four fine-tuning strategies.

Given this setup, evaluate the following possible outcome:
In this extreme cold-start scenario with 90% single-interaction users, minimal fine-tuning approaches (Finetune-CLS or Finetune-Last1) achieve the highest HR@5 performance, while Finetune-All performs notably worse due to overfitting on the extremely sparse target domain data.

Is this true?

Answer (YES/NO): NO